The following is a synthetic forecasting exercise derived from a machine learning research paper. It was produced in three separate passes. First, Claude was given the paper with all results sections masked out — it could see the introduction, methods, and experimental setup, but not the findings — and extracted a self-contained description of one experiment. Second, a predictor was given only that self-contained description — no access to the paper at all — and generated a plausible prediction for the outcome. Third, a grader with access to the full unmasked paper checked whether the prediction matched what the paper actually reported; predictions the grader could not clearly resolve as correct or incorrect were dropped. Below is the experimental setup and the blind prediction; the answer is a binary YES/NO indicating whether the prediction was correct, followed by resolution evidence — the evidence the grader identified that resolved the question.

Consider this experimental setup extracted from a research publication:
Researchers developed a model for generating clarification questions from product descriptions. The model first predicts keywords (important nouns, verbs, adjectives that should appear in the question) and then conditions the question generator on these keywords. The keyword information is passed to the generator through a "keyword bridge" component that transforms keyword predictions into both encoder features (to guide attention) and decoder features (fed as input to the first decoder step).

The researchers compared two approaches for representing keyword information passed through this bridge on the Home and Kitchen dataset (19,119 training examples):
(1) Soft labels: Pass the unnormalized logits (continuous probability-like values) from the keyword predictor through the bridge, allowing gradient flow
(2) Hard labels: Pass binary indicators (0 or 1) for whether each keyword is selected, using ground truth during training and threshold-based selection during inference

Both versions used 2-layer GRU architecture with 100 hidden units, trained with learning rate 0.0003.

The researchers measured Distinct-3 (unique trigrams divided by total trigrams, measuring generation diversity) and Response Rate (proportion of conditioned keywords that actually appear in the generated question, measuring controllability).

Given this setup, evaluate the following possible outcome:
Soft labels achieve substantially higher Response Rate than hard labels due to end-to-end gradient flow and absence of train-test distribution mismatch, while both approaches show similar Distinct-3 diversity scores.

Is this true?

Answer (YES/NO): NO